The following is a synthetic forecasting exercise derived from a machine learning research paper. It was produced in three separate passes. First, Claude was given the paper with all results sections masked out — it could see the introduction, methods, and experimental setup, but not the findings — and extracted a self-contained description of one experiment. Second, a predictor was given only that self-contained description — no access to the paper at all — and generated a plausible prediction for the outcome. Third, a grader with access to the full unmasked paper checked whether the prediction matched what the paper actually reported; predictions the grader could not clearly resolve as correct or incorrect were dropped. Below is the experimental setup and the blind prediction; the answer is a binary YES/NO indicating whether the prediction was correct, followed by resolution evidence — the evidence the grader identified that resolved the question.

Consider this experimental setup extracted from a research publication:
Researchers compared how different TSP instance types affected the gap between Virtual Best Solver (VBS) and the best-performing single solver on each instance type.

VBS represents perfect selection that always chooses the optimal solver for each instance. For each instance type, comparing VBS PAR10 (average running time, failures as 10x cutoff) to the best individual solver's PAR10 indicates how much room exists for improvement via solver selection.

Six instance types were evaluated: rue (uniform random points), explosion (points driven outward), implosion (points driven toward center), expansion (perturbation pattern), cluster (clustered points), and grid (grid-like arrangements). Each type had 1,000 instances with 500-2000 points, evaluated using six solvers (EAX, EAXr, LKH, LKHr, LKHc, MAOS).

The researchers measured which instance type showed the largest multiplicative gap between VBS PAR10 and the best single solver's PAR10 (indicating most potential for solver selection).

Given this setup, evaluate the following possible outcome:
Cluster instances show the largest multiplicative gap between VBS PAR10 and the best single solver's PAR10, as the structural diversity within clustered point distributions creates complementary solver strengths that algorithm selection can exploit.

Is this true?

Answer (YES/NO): NO